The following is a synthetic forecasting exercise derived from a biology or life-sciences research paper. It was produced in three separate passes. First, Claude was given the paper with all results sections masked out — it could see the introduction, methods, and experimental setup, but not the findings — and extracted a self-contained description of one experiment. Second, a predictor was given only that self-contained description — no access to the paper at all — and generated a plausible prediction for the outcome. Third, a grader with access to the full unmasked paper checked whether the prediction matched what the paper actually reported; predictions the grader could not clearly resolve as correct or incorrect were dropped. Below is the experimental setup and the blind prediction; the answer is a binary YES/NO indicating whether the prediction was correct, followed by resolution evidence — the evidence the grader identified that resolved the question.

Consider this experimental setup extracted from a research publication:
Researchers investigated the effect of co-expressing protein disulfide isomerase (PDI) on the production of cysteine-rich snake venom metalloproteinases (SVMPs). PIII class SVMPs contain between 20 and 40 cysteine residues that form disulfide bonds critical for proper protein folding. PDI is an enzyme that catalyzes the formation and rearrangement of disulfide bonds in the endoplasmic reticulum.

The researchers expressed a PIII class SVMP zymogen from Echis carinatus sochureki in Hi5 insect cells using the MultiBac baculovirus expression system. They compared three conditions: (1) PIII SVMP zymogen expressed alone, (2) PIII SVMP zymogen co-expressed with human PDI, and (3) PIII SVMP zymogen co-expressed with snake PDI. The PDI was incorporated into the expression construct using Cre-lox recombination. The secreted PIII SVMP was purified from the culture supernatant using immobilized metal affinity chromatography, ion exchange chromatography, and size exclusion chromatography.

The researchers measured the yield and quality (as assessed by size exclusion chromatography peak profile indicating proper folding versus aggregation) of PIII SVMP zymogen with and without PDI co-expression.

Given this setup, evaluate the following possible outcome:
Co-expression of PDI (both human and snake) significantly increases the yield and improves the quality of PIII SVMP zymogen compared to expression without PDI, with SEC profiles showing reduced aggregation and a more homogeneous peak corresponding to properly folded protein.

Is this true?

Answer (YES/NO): NO